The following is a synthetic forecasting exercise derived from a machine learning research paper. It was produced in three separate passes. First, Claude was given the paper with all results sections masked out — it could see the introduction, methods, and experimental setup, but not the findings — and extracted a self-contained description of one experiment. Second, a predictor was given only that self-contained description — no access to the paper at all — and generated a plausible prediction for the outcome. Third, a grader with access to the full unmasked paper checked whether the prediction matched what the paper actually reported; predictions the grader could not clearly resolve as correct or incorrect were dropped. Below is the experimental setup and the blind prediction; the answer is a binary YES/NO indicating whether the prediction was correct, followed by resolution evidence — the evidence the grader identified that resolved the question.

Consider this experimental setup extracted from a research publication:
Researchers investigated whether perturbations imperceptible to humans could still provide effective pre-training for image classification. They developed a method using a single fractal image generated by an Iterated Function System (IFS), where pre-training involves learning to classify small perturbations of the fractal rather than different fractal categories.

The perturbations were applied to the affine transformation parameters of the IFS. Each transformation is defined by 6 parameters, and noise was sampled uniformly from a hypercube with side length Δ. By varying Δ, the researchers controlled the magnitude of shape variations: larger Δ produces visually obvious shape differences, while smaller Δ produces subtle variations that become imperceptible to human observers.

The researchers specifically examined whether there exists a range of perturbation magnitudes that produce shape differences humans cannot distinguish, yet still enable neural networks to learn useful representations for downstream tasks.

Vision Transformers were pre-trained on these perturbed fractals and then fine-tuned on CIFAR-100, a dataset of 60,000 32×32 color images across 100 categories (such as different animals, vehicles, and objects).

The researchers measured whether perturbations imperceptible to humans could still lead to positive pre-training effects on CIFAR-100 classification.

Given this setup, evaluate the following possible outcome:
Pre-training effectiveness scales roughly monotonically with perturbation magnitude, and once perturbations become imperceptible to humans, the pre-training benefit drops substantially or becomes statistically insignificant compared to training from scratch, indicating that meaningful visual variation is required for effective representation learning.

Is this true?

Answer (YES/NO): NO